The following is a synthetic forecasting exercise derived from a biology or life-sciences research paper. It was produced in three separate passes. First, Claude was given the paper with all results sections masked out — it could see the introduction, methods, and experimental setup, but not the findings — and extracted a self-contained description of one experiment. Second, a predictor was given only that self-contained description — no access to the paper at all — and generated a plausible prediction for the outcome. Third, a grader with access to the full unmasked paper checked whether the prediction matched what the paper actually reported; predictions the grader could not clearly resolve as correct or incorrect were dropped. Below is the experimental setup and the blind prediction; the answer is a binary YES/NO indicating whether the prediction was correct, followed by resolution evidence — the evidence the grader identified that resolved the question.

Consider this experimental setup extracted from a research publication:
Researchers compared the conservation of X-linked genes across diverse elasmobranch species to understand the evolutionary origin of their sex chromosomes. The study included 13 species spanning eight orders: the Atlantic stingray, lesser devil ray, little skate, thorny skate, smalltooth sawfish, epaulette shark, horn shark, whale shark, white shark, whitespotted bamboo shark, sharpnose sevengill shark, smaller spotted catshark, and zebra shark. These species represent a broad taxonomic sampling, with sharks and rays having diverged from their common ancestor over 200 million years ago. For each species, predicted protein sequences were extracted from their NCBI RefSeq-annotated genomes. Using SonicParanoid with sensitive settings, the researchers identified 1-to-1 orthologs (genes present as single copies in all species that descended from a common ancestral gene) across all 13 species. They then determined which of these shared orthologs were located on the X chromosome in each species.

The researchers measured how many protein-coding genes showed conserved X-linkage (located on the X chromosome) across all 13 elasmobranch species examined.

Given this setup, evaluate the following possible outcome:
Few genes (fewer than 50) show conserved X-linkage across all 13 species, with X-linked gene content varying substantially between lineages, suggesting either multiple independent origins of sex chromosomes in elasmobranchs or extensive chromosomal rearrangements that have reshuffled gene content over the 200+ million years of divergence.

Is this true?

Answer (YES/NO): NO